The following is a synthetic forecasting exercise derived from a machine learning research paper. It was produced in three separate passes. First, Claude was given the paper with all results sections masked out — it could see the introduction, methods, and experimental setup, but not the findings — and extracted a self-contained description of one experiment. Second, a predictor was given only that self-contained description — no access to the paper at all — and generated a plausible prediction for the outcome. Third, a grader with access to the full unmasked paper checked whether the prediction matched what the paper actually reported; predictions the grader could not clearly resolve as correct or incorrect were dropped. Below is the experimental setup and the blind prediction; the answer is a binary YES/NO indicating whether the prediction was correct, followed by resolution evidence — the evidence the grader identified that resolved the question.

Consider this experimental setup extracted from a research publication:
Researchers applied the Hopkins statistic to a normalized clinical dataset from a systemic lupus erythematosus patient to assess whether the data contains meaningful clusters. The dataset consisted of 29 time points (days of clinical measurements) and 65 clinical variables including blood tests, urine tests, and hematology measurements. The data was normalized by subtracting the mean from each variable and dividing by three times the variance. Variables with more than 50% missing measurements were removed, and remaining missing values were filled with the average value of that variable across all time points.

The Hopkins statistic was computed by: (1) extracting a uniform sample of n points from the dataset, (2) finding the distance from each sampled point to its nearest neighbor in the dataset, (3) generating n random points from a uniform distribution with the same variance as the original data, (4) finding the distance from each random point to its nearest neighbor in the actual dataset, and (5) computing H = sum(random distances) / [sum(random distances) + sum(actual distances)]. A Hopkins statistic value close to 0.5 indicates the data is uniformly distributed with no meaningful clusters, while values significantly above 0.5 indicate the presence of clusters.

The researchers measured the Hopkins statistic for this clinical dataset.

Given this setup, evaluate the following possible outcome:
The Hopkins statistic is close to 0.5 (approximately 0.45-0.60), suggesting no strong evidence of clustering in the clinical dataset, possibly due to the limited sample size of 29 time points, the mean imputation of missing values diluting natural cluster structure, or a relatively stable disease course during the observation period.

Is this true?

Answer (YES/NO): NO